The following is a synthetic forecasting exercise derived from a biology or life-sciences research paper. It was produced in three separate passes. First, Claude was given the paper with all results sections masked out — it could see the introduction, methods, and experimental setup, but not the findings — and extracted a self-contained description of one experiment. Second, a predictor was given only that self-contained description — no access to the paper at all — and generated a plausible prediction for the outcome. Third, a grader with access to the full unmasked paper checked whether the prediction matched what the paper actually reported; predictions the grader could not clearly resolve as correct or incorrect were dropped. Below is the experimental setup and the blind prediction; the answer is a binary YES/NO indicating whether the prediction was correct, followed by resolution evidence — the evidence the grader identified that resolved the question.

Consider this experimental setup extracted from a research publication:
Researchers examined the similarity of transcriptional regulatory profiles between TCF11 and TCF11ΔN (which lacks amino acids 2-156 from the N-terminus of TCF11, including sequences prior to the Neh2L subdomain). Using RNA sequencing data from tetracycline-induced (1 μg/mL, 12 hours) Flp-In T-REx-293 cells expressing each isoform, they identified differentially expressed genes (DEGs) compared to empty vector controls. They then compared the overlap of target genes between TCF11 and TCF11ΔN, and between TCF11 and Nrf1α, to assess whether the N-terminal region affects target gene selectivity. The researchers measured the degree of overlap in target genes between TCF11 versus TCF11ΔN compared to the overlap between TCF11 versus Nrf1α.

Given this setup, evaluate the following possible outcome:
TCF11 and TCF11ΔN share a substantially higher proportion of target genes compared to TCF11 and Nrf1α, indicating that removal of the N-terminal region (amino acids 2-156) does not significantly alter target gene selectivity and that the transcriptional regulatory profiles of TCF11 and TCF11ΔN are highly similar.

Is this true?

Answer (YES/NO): NO